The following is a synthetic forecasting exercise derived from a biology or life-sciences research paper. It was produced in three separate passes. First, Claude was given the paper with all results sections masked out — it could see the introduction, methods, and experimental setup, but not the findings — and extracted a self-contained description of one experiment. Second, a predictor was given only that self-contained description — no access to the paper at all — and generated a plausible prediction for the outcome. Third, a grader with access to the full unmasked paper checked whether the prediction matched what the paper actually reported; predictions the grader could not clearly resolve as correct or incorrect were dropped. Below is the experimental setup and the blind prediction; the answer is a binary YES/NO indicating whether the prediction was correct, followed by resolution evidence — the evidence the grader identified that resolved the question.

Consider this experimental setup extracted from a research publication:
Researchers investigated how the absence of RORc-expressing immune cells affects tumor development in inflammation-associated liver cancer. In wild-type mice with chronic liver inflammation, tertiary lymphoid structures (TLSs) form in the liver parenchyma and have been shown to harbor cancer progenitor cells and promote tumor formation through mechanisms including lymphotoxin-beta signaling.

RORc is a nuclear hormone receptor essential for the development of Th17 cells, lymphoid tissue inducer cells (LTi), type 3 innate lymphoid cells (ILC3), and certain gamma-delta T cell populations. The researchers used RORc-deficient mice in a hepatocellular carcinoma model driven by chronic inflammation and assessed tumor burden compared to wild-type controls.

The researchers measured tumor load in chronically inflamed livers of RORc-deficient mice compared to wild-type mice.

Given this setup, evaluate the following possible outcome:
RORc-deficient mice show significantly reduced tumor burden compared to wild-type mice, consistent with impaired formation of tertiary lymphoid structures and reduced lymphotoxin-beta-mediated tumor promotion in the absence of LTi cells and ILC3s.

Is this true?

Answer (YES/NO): NO